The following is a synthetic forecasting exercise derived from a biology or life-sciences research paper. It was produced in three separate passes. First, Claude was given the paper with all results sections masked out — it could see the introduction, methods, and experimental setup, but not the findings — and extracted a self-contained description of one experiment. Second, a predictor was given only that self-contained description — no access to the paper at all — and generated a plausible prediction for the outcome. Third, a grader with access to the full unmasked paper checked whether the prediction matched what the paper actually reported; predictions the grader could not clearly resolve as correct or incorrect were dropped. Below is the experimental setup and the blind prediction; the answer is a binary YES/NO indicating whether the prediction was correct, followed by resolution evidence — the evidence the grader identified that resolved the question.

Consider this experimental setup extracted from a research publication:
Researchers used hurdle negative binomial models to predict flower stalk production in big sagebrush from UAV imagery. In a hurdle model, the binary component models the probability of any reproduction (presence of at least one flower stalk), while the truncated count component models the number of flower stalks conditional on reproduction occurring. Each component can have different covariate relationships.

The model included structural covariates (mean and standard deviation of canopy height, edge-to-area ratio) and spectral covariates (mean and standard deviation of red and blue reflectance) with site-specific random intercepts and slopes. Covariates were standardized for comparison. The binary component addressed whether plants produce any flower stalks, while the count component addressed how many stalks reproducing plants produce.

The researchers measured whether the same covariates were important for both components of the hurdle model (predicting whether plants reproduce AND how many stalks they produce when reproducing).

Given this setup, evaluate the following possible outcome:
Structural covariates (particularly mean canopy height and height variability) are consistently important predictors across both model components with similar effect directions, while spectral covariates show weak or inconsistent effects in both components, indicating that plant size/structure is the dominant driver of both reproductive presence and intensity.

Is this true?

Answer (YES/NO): NO